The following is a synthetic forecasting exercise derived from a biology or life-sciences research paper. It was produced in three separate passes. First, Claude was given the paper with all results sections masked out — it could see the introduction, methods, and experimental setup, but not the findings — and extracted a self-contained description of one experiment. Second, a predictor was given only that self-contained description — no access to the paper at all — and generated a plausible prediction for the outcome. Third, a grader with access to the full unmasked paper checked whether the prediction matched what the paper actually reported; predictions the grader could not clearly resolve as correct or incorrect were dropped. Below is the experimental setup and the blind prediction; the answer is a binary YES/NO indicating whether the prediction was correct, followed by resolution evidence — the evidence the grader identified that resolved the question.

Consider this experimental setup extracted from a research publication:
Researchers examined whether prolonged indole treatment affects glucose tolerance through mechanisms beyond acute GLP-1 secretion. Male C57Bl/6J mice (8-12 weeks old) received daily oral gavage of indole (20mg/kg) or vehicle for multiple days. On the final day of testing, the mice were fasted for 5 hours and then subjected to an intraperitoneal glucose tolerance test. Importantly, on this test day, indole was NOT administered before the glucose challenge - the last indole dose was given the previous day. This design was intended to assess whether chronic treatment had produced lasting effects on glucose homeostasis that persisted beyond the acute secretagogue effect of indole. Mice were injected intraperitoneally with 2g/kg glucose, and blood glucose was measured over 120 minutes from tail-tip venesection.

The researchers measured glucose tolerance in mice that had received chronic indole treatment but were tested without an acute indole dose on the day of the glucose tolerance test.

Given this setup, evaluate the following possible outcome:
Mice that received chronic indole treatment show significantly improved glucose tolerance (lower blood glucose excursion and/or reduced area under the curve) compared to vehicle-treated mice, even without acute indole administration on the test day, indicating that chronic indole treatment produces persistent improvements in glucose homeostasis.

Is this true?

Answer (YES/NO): YES